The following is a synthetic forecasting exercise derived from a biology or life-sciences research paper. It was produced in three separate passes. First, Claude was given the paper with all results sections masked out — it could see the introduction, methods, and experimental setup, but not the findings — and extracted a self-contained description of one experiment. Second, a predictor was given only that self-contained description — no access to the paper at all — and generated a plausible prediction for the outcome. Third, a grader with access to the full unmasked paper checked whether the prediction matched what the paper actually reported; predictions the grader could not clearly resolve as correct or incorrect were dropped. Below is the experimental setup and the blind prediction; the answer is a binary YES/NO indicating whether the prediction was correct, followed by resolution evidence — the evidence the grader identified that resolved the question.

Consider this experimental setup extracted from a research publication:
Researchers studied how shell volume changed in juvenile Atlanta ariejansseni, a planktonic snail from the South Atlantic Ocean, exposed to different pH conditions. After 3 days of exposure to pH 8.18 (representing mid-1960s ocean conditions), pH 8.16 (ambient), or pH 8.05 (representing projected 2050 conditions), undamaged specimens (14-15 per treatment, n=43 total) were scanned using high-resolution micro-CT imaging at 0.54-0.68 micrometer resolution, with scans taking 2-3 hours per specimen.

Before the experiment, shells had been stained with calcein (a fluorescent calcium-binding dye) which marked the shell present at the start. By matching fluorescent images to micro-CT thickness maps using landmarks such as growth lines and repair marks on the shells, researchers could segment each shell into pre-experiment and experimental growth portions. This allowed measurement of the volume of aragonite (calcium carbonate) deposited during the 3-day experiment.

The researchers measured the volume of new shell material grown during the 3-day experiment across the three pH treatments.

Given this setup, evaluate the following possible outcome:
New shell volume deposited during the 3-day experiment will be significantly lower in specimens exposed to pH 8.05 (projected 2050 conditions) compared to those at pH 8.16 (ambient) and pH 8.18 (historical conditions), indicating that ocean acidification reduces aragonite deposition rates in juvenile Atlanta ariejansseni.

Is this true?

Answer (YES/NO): NO